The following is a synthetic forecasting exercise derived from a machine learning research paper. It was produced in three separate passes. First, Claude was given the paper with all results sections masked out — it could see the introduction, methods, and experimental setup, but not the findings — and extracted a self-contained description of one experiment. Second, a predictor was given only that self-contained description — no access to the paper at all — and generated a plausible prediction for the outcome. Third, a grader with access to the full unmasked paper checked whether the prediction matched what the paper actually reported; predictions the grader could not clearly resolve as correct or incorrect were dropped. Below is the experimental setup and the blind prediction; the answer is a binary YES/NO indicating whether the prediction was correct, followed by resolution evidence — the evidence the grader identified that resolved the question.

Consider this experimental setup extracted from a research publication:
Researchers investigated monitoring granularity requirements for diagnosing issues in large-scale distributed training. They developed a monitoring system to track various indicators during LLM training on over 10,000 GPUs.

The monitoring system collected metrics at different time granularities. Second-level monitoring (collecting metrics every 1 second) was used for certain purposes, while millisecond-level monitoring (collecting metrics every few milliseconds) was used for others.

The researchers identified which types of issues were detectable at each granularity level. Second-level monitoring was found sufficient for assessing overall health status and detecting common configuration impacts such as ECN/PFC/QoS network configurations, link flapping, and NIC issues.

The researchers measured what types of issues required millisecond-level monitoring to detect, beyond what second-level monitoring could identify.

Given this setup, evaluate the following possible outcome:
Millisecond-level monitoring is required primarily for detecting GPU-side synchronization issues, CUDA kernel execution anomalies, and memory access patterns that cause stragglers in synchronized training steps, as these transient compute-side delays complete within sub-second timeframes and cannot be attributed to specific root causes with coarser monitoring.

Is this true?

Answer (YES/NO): NO